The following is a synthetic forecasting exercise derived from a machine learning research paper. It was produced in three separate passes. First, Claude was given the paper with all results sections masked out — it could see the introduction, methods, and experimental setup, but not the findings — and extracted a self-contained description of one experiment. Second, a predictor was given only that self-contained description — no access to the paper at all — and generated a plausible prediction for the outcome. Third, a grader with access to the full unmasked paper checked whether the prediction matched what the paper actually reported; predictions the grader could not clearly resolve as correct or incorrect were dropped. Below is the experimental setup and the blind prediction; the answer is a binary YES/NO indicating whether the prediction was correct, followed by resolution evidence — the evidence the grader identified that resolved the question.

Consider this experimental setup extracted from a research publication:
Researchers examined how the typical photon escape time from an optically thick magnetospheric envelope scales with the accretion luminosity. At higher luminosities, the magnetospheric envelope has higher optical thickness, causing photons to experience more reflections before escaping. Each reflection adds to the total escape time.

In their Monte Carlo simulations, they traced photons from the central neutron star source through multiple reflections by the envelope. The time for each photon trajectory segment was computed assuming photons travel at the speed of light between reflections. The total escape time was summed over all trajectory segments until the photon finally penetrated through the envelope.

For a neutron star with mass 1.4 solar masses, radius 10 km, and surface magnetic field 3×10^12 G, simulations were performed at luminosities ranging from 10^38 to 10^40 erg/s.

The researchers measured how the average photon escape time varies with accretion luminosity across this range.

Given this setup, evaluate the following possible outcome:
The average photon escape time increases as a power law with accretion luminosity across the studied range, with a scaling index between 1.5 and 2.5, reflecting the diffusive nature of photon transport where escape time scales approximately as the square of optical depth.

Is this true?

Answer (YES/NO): NO